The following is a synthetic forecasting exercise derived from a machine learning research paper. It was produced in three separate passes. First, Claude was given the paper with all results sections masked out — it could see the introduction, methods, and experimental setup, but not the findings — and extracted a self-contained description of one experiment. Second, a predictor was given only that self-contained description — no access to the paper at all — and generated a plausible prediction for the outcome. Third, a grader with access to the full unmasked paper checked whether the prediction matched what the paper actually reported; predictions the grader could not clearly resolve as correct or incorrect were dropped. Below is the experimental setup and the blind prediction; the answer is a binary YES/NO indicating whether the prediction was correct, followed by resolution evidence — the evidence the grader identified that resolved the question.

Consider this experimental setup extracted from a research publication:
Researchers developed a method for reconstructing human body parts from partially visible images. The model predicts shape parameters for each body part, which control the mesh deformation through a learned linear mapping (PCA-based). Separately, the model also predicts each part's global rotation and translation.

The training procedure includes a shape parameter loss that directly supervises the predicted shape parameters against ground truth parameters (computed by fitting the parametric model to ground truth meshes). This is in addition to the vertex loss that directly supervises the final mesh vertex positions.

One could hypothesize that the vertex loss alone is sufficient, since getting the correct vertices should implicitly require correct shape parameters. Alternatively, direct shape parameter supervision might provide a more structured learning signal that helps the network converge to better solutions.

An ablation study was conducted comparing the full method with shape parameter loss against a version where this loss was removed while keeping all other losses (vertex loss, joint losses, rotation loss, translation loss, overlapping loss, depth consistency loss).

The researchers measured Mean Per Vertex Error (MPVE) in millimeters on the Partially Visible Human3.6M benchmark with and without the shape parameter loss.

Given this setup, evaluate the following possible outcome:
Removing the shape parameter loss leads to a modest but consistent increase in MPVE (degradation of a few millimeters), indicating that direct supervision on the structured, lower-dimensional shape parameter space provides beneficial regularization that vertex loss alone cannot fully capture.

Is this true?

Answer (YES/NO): NO